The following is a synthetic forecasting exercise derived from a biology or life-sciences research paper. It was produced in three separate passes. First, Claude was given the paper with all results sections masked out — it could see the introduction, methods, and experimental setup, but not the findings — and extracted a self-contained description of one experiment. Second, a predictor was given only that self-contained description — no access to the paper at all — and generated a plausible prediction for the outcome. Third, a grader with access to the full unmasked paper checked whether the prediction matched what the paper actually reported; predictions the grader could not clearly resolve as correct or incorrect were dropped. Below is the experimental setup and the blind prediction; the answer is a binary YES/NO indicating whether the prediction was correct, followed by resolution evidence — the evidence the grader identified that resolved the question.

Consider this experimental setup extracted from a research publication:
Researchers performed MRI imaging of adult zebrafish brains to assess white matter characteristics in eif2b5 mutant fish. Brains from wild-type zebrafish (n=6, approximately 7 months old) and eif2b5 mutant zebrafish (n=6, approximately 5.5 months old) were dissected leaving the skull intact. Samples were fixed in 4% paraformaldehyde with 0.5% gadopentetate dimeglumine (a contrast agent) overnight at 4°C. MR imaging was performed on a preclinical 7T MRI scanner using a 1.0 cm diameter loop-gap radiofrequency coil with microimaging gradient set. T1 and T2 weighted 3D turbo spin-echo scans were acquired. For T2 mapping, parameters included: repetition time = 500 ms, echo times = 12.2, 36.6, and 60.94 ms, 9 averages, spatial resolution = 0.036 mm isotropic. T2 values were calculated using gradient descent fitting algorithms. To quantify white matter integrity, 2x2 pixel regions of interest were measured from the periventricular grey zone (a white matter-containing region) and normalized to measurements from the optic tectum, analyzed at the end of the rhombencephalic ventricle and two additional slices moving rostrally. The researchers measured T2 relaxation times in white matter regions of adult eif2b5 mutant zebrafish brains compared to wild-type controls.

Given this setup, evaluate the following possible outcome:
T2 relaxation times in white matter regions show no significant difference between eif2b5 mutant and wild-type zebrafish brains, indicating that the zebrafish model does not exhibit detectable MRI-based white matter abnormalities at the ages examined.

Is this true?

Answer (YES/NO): NO